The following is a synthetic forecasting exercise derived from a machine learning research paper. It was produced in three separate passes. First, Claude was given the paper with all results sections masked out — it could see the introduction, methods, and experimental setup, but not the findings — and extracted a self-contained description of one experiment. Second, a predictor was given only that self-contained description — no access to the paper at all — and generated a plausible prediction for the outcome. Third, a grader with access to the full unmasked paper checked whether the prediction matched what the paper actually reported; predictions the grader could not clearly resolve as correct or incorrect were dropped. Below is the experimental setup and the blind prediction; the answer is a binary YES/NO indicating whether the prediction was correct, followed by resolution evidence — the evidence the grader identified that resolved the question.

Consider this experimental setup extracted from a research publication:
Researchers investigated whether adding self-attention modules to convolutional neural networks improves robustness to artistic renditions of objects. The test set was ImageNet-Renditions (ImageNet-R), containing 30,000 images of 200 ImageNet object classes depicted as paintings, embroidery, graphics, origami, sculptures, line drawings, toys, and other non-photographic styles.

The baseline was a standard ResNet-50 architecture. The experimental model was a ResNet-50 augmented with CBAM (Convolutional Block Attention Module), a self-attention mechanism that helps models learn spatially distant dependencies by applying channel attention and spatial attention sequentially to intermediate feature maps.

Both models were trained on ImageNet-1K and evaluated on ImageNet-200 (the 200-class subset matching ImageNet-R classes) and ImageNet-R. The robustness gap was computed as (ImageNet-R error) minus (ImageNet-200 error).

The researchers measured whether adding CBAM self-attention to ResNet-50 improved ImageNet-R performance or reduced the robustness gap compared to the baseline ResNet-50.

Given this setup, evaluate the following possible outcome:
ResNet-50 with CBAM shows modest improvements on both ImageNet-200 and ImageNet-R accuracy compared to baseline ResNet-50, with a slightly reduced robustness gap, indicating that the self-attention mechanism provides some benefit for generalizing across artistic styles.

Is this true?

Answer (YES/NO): NO